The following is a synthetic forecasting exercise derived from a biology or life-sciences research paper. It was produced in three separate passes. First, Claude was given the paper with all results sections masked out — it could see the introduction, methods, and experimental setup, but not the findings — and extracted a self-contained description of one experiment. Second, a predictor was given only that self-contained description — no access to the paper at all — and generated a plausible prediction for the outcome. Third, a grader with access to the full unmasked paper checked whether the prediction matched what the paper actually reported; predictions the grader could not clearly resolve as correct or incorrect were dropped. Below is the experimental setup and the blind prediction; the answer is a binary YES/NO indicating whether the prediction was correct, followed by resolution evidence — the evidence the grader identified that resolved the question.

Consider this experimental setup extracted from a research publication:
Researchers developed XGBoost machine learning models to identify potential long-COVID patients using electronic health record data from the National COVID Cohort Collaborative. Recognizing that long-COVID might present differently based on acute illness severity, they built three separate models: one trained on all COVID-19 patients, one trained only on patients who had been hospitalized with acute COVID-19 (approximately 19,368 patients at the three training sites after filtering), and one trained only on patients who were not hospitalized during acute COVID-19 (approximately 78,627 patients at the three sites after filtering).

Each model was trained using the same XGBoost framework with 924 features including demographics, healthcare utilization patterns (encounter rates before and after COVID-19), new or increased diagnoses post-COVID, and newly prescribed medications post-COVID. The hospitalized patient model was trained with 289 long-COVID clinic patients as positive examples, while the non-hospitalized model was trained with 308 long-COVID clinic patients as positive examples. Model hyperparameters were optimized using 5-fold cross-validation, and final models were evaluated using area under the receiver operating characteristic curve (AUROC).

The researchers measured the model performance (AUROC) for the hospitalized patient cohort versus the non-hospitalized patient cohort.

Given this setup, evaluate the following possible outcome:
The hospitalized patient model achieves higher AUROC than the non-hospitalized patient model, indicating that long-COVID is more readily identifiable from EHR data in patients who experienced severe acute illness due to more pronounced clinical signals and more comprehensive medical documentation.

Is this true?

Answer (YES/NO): YES